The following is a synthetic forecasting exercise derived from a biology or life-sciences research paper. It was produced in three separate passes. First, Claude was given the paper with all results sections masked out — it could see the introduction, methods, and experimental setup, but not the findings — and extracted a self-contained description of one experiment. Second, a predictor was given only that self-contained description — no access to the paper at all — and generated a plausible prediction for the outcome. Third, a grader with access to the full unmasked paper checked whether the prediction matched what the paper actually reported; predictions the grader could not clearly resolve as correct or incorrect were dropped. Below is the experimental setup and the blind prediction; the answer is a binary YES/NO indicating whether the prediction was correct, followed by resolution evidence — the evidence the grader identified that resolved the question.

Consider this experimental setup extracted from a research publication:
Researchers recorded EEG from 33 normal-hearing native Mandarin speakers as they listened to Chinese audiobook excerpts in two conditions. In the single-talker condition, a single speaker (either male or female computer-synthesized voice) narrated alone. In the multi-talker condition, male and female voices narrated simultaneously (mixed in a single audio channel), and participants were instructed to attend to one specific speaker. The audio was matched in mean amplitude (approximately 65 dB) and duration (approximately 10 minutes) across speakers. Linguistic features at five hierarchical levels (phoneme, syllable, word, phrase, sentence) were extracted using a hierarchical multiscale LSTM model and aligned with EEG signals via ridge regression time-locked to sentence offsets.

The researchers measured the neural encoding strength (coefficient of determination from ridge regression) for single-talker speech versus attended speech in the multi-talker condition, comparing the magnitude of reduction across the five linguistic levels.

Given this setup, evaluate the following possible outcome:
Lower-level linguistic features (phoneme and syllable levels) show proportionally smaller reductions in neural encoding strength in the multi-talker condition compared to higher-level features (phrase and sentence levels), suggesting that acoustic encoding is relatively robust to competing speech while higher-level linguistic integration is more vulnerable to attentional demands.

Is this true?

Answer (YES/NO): NO